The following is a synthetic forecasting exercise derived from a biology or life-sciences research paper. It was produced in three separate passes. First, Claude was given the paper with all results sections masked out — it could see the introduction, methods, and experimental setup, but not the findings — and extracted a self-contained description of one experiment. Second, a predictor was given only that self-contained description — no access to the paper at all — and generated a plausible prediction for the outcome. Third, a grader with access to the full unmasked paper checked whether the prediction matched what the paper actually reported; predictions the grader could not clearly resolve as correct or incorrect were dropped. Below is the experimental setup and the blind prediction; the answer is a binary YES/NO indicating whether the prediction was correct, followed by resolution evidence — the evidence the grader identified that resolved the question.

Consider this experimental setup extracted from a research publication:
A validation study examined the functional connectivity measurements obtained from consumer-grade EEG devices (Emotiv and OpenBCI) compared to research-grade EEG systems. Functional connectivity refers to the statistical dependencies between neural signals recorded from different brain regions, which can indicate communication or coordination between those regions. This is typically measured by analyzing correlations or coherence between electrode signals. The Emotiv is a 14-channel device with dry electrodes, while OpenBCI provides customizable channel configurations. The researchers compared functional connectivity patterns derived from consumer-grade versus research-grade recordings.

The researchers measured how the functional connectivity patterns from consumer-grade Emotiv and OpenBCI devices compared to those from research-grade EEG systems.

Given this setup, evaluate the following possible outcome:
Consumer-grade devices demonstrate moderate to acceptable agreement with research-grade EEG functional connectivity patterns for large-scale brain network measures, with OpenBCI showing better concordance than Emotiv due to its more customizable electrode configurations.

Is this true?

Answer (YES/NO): NO